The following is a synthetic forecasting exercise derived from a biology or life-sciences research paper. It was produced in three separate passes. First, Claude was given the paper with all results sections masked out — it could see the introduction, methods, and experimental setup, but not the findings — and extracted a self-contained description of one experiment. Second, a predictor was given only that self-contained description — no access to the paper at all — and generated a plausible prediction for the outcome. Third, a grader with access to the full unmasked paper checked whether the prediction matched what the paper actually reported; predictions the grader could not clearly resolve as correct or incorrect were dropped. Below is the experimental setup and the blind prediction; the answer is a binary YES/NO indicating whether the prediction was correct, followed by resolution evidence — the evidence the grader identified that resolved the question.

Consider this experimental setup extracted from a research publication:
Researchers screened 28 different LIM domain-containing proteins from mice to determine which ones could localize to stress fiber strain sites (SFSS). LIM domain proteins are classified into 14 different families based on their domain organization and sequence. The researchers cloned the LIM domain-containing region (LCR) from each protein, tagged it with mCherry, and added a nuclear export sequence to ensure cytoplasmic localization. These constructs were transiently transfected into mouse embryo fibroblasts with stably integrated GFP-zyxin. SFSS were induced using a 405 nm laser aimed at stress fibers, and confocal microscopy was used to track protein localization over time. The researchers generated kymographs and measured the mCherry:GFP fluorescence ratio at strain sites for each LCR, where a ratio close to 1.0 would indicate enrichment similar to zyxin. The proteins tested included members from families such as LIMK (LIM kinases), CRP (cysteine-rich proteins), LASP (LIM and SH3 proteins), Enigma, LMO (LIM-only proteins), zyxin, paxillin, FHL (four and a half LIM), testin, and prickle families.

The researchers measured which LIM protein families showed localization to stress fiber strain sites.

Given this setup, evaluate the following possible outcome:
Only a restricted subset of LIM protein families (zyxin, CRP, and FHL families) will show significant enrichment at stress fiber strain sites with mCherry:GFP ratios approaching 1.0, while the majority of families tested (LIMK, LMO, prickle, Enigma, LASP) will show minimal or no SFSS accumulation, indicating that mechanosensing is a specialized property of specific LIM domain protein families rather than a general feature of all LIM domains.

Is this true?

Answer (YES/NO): NO